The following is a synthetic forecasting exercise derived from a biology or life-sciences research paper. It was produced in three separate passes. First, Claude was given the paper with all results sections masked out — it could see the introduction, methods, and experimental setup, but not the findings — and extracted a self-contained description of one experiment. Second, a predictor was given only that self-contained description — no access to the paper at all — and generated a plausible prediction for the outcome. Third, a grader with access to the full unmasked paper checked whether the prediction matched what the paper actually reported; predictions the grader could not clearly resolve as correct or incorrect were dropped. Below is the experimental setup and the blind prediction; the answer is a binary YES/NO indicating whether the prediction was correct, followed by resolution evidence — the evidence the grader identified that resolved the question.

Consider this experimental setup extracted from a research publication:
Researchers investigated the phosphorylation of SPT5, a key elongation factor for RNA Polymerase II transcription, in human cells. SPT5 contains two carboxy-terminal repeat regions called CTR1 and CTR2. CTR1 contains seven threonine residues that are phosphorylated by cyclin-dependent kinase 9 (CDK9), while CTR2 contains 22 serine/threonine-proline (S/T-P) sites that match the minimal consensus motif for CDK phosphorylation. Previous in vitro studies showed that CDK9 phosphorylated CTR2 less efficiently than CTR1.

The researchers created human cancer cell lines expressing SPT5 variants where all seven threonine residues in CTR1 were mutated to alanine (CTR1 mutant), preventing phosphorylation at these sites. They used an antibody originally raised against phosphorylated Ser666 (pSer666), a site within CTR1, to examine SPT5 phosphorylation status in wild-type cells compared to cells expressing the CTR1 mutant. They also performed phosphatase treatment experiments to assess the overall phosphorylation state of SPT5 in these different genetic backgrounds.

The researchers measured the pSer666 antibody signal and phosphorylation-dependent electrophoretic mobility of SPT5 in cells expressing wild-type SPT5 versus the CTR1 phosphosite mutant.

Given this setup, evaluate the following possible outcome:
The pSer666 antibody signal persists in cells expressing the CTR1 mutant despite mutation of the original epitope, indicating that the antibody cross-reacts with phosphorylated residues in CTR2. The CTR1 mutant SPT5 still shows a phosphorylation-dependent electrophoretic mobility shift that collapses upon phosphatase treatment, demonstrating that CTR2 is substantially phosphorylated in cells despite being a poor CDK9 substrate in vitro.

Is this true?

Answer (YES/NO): YES